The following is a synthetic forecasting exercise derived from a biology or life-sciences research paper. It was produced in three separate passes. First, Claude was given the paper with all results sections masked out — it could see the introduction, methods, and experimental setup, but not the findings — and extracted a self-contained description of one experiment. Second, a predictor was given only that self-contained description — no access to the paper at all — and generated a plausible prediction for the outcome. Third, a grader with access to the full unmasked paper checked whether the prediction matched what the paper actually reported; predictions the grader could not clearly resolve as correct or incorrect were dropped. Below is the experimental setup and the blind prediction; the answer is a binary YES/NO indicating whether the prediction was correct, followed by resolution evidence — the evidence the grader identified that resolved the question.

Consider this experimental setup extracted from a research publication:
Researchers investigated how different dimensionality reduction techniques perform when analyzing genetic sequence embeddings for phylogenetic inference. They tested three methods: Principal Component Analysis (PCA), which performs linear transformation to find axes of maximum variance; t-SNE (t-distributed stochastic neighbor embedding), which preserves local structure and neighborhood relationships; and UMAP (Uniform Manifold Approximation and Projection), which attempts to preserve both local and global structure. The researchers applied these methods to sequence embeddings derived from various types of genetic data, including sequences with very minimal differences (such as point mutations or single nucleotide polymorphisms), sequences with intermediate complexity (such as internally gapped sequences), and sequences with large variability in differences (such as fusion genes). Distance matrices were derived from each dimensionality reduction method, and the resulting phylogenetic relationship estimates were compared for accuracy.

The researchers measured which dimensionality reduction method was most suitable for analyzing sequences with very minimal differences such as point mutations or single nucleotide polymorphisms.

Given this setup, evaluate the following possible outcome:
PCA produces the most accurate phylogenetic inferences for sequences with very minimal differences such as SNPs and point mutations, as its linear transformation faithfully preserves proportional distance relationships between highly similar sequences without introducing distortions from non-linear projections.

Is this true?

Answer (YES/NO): YES